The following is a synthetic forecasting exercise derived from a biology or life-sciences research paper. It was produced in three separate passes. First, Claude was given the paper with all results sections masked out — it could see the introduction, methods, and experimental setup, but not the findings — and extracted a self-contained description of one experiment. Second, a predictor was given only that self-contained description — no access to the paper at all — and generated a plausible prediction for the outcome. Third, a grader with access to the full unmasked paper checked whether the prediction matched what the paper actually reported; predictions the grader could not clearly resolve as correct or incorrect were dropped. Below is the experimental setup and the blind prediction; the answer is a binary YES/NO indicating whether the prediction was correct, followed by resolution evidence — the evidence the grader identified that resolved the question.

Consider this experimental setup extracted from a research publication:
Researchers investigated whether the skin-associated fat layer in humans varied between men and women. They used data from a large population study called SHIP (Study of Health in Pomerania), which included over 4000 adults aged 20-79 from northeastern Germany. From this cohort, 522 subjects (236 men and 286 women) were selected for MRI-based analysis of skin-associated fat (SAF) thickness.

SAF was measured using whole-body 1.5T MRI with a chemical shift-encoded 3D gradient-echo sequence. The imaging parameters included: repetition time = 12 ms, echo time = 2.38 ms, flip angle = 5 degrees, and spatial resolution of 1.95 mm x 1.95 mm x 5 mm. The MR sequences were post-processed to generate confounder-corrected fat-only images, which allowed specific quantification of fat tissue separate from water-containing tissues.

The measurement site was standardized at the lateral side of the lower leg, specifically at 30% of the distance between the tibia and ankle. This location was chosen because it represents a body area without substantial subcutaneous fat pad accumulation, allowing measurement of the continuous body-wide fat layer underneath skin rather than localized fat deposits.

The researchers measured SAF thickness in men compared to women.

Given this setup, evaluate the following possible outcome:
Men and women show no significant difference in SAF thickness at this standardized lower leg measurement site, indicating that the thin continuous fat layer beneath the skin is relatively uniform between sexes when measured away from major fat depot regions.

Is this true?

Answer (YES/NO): NO